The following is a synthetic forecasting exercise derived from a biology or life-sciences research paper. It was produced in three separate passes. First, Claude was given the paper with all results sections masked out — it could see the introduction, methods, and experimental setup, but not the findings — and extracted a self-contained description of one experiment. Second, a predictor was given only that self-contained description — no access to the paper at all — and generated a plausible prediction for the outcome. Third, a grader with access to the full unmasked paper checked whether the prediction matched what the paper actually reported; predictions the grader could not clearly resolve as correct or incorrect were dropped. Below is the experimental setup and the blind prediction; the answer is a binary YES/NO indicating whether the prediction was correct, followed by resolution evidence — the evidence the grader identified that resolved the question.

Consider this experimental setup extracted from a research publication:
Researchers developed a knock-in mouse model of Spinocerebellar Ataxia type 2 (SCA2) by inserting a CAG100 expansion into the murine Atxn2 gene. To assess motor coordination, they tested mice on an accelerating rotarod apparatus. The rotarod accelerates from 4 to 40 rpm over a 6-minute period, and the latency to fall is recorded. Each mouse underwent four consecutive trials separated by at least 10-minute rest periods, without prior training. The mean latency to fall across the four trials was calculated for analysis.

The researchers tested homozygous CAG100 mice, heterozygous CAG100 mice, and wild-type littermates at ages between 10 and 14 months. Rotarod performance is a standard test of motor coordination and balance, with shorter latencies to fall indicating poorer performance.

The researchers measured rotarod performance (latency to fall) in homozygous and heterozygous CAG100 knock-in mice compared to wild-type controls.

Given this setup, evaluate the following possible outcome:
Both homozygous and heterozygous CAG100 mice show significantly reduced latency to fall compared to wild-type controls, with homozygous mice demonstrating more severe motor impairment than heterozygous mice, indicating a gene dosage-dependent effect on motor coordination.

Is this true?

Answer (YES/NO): NO